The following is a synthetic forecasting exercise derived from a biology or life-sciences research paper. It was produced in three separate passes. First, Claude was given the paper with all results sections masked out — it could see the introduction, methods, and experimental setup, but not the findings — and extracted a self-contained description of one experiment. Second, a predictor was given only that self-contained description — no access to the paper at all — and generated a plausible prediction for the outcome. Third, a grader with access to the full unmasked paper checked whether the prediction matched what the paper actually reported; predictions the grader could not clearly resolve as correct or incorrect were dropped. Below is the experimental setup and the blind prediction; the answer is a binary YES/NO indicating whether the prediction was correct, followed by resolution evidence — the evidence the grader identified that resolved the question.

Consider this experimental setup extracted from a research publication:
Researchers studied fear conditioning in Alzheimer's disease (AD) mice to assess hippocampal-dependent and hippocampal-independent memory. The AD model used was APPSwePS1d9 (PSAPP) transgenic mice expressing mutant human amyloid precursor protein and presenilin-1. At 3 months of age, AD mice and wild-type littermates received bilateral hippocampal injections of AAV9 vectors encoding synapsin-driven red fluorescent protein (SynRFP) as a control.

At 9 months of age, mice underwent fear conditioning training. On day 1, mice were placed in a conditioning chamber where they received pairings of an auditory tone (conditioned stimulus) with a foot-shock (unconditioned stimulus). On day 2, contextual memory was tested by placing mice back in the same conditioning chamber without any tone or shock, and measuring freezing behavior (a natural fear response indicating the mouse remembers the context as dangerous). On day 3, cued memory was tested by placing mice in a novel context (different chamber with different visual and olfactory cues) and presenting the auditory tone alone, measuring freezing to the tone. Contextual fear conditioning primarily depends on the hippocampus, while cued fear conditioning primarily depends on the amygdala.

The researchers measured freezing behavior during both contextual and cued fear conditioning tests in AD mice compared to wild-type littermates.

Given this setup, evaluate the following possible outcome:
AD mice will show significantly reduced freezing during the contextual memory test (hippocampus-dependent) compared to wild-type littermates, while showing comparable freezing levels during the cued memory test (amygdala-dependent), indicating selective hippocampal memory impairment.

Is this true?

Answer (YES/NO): NO